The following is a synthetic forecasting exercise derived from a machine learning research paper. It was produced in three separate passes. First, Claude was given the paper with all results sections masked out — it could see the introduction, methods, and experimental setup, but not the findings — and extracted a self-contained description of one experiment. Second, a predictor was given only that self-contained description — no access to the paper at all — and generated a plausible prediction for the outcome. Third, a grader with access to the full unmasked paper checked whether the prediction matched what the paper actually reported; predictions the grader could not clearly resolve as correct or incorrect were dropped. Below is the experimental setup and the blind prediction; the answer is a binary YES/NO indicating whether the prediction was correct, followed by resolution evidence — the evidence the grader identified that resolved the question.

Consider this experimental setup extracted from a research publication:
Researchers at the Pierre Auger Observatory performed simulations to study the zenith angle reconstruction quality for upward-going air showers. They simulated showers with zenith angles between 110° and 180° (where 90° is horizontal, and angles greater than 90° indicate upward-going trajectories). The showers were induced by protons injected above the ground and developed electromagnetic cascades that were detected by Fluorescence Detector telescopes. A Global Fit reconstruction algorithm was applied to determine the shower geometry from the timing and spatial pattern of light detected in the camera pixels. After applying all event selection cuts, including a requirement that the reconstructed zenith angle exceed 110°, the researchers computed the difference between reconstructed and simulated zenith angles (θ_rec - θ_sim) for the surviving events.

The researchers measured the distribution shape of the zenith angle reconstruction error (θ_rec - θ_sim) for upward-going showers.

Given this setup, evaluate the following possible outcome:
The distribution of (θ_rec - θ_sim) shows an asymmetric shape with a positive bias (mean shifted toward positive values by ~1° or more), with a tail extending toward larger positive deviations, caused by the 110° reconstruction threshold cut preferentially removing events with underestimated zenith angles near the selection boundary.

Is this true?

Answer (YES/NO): YES